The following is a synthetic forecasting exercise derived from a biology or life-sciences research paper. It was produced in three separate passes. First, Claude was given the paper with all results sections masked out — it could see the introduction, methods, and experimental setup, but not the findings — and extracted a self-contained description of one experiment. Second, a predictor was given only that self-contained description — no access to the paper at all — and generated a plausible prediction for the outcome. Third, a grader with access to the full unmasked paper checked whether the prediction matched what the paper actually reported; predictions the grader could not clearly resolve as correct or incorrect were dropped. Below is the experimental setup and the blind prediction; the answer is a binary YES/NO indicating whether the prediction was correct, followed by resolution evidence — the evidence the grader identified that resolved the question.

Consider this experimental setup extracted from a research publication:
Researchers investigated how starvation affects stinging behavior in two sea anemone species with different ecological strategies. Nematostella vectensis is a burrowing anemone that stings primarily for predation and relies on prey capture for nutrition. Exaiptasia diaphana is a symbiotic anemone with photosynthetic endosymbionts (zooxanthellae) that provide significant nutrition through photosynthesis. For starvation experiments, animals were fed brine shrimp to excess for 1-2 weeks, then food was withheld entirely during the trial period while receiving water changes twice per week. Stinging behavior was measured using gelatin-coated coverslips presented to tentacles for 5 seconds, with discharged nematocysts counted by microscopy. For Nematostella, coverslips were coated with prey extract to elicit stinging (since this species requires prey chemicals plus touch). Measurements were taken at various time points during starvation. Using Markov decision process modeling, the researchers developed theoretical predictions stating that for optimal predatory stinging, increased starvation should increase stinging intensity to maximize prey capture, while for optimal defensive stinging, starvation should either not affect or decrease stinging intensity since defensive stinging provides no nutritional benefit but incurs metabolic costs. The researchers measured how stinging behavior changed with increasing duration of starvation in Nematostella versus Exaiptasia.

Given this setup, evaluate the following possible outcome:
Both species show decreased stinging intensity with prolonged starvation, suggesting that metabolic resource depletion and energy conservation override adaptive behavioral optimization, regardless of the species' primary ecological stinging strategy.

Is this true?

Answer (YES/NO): NO